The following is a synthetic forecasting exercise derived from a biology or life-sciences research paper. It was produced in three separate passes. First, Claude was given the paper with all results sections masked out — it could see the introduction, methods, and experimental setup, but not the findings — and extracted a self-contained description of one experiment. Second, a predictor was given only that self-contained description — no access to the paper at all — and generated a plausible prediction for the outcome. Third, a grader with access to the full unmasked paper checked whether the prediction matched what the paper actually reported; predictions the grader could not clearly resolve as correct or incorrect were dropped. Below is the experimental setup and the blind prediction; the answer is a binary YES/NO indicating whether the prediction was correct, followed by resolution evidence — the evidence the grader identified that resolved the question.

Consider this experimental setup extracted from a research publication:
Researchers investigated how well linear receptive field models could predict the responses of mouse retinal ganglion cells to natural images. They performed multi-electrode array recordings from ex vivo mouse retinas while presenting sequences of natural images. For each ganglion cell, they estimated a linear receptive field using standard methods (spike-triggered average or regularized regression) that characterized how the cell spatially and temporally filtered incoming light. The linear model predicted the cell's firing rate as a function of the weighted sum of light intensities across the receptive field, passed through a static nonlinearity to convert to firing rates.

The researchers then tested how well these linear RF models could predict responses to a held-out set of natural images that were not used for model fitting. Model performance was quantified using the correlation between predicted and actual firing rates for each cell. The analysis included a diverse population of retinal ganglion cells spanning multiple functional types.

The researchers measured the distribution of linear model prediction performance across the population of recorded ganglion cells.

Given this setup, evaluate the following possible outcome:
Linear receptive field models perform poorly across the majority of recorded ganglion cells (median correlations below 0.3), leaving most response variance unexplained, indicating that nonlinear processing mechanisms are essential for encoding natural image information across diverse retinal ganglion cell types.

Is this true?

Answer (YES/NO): NO